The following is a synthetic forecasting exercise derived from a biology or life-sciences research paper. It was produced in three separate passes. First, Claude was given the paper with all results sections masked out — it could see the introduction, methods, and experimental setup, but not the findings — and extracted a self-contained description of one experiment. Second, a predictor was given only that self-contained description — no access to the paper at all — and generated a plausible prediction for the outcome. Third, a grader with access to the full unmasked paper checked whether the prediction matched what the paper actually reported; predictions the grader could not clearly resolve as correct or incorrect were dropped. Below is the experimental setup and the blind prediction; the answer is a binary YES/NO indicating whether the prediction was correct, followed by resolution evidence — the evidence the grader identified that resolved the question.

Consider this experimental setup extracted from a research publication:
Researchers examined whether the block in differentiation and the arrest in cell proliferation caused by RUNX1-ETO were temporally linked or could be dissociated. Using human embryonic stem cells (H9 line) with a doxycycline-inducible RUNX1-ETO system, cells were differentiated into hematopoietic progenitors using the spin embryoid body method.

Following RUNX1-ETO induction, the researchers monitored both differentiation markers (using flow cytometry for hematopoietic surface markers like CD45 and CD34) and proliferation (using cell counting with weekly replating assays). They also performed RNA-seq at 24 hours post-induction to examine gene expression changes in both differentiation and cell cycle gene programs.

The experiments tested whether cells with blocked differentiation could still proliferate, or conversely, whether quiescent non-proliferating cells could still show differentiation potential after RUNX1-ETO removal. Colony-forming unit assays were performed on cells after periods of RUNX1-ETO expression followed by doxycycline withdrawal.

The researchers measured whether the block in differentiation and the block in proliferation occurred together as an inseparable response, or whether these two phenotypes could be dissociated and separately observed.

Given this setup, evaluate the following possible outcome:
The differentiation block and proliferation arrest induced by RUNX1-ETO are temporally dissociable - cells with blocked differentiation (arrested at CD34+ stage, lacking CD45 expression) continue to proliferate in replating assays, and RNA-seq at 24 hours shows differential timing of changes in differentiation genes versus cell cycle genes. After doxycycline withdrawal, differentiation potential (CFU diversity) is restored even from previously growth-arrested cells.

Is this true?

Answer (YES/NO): NO